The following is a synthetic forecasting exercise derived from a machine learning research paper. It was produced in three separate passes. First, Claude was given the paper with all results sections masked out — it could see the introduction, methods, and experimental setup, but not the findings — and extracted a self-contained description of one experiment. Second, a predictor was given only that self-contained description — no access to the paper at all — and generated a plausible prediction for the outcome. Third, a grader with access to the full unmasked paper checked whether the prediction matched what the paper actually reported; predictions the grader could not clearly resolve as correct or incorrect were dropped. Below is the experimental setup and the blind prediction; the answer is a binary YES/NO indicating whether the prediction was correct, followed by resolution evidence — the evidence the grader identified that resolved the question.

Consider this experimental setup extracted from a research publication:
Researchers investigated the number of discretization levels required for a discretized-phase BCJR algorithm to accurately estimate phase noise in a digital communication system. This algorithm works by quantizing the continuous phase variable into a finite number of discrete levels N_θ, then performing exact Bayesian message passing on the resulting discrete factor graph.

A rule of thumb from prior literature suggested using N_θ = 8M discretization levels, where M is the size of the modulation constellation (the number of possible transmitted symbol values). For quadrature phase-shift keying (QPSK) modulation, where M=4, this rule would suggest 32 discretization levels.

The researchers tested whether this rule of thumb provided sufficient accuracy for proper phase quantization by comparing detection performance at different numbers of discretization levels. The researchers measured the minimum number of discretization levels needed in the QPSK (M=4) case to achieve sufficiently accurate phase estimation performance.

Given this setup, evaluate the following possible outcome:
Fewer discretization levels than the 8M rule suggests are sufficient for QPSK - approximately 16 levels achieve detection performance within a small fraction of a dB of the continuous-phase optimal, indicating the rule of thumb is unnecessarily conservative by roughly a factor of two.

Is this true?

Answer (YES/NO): NO